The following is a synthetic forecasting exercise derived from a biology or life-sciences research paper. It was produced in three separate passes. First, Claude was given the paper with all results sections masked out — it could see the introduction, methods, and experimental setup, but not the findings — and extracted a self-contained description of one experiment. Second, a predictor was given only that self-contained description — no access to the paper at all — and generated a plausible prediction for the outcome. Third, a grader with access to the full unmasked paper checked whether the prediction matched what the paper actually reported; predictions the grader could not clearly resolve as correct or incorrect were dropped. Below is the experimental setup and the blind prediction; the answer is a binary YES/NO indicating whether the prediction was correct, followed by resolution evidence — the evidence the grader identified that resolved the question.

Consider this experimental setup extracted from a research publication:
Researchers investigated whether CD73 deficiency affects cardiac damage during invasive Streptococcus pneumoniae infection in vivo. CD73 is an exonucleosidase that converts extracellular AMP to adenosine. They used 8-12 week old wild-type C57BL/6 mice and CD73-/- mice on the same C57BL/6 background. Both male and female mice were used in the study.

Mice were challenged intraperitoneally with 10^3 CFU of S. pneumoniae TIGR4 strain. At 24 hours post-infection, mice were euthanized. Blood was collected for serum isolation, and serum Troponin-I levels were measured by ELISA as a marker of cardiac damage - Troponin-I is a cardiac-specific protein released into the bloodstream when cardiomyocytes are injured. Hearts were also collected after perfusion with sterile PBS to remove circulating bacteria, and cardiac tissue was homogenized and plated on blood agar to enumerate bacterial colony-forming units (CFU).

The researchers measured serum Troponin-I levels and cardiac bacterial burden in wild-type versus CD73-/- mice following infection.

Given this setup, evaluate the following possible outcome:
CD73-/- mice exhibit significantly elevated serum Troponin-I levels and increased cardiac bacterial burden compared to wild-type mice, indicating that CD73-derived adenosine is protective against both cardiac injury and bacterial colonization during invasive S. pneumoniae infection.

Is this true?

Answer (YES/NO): NO